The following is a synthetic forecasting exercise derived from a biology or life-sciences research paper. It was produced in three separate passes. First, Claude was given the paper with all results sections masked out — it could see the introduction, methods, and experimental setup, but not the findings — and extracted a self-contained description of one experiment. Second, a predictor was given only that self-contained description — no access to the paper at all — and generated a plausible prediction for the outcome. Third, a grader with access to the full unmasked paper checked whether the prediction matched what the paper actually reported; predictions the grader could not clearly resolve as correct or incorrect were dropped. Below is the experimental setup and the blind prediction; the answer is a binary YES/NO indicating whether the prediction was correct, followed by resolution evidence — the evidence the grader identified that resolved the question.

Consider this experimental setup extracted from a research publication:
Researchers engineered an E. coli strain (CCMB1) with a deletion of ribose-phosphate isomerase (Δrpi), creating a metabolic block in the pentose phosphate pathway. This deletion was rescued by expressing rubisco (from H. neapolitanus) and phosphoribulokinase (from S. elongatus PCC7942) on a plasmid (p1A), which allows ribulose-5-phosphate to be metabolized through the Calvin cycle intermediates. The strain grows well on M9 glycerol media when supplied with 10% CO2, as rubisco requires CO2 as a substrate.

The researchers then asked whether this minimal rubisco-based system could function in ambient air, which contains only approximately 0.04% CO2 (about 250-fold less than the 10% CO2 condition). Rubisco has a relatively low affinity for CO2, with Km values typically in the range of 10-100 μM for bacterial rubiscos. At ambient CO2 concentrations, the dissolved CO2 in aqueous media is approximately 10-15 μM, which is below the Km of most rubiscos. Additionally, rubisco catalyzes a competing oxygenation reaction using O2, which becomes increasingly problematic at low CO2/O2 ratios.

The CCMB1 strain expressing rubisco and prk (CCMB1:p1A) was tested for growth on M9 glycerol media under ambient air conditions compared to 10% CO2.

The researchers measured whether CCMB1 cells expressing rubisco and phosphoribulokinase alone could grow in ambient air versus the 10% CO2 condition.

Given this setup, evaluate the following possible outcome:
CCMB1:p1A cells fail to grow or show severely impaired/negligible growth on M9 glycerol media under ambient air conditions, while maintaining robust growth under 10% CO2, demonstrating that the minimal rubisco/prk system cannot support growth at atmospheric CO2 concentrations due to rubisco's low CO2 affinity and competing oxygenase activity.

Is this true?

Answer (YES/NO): YES